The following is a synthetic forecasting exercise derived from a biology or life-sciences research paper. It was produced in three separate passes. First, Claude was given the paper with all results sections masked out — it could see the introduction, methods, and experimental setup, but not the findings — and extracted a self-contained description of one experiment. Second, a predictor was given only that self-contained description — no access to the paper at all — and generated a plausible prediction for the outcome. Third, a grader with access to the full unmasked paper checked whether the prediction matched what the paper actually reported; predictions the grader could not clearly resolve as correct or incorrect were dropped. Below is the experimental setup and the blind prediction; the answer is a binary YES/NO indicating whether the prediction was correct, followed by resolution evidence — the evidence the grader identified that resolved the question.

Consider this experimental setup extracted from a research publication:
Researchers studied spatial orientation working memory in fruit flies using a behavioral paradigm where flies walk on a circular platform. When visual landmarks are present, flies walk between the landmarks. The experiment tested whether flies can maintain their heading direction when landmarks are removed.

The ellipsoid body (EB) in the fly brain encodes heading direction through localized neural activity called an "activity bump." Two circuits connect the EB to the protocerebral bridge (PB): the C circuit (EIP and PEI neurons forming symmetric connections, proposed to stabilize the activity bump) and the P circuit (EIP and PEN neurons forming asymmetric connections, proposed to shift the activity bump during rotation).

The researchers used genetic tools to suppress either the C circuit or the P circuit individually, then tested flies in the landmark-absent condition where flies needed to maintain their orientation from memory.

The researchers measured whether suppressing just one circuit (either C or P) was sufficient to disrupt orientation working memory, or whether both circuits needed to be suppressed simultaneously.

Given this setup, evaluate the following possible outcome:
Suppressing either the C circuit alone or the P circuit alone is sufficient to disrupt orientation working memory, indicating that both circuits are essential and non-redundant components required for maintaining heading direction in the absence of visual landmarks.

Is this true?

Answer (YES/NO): YES